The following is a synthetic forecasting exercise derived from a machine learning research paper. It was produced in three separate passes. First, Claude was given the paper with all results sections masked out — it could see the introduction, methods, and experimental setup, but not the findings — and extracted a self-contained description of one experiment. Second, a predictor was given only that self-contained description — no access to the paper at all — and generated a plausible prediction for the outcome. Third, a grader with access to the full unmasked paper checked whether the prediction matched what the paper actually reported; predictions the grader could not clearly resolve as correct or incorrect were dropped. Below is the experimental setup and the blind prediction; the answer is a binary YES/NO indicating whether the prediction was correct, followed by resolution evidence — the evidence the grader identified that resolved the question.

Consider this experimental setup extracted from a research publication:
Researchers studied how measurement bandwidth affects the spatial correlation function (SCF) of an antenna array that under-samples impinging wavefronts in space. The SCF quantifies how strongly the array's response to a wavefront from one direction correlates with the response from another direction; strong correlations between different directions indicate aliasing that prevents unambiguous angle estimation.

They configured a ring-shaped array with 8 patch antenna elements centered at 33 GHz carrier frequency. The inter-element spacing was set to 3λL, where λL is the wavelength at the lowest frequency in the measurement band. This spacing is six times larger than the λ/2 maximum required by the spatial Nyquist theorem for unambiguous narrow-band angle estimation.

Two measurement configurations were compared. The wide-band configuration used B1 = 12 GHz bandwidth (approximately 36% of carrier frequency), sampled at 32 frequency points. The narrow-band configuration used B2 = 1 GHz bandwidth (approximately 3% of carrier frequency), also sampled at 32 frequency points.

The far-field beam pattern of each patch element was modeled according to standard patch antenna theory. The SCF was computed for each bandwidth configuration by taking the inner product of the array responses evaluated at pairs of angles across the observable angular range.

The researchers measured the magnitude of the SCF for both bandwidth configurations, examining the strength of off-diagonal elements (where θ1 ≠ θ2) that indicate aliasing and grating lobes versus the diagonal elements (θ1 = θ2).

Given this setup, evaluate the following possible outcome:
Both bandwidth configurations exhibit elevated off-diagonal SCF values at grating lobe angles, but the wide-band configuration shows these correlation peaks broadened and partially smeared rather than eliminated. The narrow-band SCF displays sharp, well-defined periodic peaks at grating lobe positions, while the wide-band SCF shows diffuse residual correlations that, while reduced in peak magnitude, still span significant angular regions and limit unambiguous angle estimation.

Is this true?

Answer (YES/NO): NO